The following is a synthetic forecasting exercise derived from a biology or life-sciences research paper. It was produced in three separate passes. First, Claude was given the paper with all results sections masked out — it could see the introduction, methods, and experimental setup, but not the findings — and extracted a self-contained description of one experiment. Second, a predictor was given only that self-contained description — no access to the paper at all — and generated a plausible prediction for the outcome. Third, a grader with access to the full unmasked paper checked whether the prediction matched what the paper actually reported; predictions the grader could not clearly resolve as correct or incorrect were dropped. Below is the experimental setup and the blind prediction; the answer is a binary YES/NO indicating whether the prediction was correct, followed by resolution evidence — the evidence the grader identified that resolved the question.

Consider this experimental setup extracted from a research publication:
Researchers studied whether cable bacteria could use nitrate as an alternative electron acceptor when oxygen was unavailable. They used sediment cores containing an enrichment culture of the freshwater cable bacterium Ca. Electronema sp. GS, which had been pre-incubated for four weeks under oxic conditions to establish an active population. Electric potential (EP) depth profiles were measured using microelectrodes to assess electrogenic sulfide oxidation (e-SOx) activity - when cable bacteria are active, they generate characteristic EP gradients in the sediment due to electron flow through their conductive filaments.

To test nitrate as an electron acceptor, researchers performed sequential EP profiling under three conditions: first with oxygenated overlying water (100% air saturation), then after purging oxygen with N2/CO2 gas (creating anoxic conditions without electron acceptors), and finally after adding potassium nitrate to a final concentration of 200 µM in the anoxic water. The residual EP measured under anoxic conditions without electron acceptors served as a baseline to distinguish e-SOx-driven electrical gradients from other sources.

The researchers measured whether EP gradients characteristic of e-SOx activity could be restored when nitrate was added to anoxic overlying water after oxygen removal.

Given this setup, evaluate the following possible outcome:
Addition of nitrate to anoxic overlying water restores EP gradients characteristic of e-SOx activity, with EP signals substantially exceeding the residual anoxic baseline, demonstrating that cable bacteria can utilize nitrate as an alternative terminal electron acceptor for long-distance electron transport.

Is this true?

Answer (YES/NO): YES